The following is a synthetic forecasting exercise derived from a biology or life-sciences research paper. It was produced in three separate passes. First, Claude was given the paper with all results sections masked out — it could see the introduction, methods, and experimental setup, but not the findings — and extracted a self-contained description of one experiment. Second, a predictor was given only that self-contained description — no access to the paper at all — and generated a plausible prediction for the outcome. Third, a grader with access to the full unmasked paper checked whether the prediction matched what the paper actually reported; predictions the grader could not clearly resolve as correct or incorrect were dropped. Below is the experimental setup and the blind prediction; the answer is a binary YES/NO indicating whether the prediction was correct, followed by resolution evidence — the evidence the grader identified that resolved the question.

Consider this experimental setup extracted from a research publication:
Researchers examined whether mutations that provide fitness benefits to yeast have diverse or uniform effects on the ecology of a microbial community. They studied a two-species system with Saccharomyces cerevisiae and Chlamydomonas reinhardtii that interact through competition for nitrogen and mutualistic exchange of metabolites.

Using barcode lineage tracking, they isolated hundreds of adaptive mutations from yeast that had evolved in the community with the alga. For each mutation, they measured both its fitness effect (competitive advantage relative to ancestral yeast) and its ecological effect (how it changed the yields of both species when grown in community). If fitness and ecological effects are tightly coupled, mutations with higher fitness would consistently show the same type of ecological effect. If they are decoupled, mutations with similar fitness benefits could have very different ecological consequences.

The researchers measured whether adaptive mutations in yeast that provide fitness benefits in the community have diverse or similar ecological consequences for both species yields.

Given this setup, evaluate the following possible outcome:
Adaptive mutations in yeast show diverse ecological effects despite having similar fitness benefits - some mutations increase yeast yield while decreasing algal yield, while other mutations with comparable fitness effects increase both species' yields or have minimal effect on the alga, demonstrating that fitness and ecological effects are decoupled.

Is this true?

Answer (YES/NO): NO